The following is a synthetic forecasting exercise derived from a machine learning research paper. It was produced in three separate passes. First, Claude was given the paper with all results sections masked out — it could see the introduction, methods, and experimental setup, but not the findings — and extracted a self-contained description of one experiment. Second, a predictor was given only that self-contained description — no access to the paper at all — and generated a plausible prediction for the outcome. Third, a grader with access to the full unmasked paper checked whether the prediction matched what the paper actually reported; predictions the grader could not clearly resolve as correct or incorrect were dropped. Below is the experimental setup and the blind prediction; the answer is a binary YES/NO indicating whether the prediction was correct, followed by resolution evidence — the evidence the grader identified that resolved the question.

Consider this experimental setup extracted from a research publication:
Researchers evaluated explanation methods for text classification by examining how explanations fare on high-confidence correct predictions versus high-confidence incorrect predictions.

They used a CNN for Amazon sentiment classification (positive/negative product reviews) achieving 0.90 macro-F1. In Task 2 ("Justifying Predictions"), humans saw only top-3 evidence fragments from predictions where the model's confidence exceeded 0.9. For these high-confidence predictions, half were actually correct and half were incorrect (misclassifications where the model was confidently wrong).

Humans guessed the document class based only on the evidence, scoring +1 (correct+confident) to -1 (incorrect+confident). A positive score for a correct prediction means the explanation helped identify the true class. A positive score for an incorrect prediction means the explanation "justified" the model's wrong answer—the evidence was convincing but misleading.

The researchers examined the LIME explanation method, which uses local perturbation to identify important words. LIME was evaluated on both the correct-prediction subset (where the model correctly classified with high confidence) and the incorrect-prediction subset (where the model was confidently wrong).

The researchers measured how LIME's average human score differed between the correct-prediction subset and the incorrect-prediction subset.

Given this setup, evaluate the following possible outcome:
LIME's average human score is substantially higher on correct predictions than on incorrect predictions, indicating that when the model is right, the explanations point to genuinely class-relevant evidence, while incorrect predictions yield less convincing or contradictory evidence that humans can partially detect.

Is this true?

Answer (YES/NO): NO